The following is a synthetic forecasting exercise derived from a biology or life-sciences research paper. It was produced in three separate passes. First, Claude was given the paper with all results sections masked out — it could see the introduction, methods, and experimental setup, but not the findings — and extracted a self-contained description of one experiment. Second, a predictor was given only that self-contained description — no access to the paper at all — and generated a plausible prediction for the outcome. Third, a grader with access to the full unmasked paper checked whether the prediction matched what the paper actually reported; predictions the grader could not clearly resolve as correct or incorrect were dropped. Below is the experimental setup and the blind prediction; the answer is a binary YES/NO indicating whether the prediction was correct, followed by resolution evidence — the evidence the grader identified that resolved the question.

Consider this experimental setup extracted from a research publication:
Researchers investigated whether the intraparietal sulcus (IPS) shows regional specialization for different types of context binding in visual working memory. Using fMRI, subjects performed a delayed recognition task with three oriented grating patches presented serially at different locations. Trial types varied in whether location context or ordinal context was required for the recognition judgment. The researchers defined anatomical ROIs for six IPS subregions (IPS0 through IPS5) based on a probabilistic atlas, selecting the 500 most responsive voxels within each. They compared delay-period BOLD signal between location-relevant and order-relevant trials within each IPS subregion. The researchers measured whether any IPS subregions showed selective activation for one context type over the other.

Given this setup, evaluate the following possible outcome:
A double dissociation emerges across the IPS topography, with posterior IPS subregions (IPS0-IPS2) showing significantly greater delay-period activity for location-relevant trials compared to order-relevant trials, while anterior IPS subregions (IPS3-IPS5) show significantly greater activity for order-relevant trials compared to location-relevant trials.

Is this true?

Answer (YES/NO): NO